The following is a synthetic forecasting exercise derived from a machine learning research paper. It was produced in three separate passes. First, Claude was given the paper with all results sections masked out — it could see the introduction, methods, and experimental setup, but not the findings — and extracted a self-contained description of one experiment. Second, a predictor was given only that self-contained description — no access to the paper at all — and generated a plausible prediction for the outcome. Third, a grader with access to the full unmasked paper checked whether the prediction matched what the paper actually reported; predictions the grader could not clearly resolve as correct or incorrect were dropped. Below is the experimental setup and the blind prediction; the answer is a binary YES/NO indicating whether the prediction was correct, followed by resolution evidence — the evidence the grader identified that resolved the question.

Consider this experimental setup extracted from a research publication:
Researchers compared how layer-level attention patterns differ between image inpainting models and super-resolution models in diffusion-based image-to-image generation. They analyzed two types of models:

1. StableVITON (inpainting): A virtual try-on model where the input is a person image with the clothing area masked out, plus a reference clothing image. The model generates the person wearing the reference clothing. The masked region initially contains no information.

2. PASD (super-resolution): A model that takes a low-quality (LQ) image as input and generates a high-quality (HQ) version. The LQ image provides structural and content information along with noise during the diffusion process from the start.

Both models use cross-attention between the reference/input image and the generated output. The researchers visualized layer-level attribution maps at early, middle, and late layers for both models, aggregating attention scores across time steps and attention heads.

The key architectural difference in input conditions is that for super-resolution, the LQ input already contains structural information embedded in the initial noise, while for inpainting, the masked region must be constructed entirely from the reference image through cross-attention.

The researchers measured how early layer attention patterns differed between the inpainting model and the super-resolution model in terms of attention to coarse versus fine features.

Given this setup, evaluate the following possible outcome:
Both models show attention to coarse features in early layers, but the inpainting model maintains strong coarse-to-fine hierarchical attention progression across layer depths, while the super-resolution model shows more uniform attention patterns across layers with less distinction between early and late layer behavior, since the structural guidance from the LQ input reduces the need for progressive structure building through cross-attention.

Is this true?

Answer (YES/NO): NO